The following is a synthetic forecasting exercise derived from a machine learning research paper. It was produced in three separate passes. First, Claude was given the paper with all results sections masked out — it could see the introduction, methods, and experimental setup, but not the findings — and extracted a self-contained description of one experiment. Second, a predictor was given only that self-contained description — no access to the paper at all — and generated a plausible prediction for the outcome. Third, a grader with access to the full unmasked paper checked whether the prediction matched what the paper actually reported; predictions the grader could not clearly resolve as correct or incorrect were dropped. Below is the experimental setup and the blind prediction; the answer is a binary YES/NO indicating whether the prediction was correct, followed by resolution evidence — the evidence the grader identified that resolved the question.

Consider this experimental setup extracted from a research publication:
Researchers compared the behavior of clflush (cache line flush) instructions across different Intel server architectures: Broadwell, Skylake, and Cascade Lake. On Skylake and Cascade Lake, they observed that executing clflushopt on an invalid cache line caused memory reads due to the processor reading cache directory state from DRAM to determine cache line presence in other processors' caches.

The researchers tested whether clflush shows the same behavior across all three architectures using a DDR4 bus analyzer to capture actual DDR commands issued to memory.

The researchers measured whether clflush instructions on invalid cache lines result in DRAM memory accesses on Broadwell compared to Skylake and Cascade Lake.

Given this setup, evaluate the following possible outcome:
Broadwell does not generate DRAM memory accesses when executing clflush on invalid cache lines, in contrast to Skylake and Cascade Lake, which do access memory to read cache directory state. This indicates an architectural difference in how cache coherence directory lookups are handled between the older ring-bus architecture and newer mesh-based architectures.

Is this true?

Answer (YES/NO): YES